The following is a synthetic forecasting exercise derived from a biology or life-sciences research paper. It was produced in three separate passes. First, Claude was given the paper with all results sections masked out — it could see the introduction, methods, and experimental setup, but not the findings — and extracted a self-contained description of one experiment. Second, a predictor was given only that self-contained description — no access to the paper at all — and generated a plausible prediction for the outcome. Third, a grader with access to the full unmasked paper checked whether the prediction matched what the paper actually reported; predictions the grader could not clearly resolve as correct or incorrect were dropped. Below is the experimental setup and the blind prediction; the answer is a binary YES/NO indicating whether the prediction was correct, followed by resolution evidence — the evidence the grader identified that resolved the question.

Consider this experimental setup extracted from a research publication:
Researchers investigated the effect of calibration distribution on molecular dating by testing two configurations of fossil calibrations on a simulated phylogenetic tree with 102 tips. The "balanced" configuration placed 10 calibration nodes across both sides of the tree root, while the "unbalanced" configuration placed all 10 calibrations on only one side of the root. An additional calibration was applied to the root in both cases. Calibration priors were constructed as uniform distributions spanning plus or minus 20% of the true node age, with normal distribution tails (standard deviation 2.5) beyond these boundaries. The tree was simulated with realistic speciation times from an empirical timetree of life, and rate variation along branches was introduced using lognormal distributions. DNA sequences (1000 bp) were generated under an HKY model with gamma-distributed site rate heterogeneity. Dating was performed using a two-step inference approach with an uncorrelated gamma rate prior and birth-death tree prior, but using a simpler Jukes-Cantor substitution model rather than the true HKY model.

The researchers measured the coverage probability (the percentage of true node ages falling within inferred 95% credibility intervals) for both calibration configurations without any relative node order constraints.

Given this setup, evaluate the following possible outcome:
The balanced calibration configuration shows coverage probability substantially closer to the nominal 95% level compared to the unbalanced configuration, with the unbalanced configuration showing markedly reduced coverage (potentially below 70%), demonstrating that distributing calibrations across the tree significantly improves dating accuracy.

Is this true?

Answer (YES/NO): NO